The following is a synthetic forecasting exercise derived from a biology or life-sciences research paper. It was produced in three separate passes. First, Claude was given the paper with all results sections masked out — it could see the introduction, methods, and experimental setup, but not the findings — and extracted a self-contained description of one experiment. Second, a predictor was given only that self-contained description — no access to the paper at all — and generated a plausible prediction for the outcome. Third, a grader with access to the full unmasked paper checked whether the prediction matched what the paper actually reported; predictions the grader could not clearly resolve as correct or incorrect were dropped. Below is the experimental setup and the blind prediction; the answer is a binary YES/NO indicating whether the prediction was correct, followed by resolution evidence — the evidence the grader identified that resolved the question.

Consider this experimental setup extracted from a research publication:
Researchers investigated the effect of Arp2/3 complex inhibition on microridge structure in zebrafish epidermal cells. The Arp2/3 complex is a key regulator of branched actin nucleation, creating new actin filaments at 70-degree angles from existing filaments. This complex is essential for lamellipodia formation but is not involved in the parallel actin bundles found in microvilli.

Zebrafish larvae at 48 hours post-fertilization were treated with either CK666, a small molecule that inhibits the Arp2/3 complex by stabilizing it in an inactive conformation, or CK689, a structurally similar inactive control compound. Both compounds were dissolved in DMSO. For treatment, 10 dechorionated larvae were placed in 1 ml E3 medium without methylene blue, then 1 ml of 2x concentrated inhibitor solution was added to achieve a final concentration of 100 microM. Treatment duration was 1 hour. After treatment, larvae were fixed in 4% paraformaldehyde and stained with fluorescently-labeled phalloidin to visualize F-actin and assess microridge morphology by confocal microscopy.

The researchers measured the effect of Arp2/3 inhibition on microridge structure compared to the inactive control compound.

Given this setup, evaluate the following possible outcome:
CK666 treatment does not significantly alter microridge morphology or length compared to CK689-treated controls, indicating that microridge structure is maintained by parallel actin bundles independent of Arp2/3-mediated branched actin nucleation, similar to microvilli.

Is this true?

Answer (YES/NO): NO